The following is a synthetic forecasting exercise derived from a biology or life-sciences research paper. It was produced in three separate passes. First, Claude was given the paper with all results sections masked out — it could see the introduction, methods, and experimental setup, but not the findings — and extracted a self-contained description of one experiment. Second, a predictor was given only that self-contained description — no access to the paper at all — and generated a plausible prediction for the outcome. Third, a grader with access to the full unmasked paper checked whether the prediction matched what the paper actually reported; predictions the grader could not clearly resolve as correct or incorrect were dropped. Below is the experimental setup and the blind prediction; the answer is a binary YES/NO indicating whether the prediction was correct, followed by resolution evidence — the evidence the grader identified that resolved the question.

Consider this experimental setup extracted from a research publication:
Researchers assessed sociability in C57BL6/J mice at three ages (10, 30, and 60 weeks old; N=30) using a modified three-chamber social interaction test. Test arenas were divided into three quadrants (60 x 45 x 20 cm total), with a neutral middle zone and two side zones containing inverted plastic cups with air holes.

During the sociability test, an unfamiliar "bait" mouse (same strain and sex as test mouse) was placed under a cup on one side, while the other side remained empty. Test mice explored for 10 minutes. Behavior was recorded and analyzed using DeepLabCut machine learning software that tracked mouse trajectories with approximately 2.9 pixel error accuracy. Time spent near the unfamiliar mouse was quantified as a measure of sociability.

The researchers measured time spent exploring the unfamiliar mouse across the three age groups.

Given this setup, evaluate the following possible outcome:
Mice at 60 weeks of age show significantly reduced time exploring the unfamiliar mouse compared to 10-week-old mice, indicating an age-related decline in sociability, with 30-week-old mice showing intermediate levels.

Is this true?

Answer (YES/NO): NO